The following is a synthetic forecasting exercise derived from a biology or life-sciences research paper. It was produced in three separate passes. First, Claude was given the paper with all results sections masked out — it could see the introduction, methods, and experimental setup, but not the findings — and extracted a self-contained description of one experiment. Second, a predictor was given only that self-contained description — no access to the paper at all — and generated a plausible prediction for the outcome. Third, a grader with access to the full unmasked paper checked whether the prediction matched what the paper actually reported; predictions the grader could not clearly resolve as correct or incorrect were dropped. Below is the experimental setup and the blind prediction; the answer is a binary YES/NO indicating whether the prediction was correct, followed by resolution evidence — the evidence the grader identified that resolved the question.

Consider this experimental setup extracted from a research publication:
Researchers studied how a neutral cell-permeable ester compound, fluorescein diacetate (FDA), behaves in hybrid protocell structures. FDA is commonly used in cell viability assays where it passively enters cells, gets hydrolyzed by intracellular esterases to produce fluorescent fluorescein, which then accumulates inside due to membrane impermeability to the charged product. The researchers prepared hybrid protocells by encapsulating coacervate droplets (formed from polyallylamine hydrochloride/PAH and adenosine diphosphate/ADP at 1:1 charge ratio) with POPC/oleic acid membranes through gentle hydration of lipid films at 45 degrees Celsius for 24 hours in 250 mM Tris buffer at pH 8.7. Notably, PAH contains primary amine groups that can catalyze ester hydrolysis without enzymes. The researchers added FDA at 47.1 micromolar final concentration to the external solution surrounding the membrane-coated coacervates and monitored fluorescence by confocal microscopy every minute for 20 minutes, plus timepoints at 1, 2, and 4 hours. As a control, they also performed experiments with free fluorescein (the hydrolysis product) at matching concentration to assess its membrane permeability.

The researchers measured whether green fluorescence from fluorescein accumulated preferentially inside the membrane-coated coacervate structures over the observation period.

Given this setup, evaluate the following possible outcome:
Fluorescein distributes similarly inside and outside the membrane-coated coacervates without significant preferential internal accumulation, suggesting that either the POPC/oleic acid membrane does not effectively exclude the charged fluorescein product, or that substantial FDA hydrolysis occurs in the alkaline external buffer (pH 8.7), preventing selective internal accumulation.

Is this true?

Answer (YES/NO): NO